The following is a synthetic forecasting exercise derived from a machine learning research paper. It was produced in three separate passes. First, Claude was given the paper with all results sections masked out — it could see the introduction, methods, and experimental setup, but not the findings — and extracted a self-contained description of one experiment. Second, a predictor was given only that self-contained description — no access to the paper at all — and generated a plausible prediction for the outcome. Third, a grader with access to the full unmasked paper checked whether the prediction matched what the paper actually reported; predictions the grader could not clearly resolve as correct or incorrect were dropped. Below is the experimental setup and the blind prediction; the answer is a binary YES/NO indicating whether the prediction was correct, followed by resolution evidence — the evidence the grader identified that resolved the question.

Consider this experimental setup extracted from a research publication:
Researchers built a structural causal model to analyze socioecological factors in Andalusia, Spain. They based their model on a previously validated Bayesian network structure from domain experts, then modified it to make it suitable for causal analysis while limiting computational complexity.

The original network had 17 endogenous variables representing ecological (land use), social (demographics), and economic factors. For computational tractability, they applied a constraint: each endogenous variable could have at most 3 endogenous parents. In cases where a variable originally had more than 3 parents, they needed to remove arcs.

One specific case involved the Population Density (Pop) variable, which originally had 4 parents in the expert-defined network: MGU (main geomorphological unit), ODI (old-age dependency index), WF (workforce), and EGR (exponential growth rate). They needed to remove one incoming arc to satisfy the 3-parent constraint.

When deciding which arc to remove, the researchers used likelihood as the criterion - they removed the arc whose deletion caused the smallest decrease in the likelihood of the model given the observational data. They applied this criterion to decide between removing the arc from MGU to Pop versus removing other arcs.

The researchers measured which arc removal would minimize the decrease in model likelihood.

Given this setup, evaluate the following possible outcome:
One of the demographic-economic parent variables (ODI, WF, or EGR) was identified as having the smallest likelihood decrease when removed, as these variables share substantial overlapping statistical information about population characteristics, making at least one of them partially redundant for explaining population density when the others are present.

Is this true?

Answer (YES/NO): NO